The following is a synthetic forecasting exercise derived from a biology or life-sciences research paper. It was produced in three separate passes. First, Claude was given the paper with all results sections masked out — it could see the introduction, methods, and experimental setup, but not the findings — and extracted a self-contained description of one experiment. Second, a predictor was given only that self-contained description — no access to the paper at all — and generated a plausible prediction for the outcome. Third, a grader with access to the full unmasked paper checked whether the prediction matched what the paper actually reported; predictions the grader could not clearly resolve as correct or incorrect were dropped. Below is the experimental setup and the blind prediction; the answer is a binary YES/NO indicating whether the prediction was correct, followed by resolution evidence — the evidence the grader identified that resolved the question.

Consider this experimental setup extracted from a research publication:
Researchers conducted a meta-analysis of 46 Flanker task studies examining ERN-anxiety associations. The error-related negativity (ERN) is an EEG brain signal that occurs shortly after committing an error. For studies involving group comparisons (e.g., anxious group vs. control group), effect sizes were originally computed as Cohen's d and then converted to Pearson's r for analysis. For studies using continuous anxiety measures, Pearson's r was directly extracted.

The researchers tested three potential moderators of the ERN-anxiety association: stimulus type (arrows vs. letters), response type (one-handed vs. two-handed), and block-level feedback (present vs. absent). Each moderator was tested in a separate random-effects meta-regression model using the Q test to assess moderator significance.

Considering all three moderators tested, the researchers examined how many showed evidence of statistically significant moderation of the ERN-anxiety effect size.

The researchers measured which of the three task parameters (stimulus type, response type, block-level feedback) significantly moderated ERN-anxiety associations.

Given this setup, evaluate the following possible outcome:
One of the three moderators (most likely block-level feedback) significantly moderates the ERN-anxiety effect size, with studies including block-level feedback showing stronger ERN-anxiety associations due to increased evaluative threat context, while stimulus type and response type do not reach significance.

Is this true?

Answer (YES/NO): NO